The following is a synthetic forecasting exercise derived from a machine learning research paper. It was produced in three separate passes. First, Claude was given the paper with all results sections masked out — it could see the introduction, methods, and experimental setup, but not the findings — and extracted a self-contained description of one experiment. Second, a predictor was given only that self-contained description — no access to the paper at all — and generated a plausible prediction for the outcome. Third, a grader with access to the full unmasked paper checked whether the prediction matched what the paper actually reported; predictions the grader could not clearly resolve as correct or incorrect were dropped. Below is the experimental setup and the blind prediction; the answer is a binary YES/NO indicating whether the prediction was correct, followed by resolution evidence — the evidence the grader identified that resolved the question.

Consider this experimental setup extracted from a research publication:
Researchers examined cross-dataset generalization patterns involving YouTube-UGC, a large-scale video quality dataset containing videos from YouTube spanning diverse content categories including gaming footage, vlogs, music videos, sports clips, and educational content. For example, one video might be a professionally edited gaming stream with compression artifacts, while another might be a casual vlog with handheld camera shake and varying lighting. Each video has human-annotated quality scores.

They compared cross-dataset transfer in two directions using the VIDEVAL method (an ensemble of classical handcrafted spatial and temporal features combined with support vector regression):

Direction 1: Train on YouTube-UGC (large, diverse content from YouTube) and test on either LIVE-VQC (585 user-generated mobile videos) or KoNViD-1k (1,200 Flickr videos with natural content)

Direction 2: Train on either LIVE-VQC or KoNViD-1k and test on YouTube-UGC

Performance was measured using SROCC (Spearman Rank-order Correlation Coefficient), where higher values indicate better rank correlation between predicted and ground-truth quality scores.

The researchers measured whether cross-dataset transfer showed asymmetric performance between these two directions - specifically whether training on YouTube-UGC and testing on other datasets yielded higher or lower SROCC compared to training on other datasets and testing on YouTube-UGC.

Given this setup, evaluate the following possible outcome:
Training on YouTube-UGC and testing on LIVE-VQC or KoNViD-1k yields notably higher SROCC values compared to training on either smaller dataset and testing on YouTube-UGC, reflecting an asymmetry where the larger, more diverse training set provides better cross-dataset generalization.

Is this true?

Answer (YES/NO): YES